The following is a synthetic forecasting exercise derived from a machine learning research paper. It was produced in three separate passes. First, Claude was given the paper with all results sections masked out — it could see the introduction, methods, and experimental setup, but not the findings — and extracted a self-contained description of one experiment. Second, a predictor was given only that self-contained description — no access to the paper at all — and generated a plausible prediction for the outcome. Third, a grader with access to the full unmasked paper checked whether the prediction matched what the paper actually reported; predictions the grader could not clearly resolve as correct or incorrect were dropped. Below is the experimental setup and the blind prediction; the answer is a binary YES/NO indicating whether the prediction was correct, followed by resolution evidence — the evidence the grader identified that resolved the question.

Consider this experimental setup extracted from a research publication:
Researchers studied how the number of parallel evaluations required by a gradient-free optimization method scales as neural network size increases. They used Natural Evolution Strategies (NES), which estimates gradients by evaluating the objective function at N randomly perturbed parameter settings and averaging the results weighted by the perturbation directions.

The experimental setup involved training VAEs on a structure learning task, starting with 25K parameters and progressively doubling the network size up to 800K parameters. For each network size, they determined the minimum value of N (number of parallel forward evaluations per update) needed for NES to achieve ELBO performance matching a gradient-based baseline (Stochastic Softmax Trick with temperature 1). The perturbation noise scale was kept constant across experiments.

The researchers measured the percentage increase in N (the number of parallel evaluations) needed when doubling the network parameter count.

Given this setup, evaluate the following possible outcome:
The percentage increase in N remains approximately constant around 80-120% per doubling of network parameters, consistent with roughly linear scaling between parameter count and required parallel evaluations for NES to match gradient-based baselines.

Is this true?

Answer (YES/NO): NO